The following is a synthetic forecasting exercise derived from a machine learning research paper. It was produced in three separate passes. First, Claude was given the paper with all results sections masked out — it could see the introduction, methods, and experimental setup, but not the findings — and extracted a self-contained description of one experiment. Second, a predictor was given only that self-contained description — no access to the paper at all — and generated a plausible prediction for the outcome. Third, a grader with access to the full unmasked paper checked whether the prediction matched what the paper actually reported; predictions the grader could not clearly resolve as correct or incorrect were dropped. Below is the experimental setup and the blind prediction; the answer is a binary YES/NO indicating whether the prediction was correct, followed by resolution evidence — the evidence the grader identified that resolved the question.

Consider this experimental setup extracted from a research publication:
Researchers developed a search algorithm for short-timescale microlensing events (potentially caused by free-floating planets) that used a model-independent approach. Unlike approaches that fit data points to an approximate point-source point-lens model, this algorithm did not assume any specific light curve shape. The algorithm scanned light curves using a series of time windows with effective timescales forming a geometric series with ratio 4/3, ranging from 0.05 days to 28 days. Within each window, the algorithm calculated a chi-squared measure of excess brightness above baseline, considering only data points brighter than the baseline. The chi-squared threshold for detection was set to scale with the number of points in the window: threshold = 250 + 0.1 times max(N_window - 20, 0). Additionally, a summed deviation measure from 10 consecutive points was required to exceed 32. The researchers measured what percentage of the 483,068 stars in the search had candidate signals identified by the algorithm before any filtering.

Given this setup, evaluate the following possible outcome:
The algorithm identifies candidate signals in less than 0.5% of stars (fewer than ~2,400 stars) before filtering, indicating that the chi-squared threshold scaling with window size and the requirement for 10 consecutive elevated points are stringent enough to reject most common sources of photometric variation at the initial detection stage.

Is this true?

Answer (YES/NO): NO